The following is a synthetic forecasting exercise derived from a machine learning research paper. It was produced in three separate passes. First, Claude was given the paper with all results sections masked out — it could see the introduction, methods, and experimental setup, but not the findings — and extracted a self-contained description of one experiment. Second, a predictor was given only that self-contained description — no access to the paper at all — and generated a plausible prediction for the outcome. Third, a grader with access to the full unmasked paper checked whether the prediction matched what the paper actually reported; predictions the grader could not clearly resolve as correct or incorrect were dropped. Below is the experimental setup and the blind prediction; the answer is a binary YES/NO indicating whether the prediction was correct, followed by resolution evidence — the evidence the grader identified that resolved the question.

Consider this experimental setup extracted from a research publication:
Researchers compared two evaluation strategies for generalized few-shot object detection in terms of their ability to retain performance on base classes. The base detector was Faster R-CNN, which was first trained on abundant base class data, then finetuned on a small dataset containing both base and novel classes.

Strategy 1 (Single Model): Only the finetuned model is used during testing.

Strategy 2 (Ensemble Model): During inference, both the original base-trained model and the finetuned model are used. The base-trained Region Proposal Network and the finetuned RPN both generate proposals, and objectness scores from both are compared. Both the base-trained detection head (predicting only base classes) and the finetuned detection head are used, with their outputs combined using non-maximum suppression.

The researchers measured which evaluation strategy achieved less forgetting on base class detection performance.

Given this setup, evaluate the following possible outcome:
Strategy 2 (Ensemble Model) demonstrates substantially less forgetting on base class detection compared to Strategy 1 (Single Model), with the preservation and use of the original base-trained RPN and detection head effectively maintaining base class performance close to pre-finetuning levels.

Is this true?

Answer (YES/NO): YES